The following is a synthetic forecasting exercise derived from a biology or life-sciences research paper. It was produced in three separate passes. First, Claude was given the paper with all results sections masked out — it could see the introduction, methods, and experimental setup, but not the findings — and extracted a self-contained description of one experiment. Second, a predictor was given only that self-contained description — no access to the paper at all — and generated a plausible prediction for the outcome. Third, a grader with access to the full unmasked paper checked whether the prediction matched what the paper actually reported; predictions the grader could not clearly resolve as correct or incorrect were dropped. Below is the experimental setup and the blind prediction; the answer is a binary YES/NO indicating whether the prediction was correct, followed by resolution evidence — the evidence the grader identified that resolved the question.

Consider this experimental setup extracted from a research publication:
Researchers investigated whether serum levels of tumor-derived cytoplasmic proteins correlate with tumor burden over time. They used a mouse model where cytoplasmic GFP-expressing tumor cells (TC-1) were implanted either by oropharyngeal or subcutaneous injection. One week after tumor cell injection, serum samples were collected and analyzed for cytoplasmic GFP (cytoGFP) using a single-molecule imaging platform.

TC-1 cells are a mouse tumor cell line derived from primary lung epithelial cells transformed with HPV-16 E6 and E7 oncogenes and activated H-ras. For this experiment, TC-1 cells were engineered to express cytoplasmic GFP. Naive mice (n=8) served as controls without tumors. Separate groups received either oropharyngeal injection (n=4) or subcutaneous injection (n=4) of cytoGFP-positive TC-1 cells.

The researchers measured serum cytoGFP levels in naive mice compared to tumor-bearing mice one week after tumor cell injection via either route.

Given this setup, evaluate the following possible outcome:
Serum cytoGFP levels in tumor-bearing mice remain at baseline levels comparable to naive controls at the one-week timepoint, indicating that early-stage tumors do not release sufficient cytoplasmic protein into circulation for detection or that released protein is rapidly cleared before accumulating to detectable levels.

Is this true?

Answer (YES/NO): NO